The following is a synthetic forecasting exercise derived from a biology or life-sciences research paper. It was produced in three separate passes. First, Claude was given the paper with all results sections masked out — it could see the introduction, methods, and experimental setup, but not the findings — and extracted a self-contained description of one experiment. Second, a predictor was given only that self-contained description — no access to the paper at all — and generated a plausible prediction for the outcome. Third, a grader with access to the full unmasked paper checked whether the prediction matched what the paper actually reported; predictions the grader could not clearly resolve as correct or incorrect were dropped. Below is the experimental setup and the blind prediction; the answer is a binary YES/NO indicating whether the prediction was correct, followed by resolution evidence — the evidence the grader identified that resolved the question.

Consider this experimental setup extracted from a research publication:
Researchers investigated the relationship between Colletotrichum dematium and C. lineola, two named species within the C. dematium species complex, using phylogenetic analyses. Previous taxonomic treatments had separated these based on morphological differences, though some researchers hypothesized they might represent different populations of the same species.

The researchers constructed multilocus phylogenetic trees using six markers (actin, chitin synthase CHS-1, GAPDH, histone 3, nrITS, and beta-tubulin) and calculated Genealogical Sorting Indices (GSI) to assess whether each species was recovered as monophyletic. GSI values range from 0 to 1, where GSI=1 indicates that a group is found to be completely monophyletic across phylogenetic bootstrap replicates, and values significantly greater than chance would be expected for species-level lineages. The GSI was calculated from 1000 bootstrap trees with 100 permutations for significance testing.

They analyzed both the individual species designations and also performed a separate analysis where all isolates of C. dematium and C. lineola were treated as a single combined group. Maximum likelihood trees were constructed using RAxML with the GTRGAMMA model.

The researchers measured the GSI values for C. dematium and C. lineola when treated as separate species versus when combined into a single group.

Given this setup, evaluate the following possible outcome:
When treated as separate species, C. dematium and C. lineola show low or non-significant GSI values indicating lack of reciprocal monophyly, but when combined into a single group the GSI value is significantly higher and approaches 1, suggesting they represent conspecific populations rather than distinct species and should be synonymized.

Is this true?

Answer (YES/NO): YES